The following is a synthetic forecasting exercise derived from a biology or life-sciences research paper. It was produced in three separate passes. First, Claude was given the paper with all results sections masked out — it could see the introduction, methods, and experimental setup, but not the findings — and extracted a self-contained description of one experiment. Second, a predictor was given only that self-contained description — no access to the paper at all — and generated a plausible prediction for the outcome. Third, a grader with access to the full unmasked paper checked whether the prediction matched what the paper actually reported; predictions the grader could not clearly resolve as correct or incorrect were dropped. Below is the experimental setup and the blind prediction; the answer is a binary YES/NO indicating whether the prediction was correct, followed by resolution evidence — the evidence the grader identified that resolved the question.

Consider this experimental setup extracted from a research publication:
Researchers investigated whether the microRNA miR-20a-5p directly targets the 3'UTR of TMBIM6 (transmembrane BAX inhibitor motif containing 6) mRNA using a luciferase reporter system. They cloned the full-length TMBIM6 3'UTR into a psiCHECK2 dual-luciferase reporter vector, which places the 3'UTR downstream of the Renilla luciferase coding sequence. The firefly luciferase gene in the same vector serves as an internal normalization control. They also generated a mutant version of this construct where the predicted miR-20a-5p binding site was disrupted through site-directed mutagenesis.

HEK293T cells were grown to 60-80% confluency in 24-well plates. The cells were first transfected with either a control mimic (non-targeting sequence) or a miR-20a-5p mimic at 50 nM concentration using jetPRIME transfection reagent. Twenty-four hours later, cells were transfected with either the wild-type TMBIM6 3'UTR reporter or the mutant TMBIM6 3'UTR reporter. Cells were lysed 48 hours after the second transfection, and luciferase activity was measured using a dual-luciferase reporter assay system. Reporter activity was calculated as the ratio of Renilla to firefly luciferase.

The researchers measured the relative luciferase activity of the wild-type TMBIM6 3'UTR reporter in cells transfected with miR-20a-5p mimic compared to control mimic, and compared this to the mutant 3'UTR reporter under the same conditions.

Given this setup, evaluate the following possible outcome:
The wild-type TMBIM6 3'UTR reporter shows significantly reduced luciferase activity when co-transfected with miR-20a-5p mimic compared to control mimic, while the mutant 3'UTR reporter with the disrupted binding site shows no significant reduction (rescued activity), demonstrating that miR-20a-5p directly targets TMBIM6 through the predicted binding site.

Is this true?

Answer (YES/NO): YES